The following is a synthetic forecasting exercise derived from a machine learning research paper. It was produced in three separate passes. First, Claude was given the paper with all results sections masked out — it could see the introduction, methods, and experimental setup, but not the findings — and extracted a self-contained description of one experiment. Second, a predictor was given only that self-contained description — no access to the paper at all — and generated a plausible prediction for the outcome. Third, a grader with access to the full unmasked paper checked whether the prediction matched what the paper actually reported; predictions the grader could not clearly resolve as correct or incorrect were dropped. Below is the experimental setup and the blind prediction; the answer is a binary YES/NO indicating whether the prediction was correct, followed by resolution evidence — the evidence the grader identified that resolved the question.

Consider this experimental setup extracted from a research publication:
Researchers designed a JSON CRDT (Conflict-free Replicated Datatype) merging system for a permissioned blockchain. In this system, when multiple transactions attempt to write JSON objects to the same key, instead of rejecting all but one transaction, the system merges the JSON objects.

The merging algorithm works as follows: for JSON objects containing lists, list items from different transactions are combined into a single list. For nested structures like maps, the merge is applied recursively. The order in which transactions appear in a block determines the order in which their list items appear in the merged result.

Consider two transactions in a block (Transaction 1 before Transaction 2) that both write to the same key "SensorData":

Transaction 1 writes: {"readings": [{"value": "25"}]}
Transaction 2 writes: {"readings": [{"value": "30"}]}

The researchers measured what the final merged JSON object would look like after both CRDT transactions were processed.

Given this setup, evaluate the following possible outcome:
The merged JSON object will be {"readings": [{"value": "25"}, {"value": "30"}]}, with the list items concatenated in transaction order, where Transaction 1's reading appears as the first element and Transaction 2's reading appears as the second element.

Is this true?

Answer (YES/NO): YES